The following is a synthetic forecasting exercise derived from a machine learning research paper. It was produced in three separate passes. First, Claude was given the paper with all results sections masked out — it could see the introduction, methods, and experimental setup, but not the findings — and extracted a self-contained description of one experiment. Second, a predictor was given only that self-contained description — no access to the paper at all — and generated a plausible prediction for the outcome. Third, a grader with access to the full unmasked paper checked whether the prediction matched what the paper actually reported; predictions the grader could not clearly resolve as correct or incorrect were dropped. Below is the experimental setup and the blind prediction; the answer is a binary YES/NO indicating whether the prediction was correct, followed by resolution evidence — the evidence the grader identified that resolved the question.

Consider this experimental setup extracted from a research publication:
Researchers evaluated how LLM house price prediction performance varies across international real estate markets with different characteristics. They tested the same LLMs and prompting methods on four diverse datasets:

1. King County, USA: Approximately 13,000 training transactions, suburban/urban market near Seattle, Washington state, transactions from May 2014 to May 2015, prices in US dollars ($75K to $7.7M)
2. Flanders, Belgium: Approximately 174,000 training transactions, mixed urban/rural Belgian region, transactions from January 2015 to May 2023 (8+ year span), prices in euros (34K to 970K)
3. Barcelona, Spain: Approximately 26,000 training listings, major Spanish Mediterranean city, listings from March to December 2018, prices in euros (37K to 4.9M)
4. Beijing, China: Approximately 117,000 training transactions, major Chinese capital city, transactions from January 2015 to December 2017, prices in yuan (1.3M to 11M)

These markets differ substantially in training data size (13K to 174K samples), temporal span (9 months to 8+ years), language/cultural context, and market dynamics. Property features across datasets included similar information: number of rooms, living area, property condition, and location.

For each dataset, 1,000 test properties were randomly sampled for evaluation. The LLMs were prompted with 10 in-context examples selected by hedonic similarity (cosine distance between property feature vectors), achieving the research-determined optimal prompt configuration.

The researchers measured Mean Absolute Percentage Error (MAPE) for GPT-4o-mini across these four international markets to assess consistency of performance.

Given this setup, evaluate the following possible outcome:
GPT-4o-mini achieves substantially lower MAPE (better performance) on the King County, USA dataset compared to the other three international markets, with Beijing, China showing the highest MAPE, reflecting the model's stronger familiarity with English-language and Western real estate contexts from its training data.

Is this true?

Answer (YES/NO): NO